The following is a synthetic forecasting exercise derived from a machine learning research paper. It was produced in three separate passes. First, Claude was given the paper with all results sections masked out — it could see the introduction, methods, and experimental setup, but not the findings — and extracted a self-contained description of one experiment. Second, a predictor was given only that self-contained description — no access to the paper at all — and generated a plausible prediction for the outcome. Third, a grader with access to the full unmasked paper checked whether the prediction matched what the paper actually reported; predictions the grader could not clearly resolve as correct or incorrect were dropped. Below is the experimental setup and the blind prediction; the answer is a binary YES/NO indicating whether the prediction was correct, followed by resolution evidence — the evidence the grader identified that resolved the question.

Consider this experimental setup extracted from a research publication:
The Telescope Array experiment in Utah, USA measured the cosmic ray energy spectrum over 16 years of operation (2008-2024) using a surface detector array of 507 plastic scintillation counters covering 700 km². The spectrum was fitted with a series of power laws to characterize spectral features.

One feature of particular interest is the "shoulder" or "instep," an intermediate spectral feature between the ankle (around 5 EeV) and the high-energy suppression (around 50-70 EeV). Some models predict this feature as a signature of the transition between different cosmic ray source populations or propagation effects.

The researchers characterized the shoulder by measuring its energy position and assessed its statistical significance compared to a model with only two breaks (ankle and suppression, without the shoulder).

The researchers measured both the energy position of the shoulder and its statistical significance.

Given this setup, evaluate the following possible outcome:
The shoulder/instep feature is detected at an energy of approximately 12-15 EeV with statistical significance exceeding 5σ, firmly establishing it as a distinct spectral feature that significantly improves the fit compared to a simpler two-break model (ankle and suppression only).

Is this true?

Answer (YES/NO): YES